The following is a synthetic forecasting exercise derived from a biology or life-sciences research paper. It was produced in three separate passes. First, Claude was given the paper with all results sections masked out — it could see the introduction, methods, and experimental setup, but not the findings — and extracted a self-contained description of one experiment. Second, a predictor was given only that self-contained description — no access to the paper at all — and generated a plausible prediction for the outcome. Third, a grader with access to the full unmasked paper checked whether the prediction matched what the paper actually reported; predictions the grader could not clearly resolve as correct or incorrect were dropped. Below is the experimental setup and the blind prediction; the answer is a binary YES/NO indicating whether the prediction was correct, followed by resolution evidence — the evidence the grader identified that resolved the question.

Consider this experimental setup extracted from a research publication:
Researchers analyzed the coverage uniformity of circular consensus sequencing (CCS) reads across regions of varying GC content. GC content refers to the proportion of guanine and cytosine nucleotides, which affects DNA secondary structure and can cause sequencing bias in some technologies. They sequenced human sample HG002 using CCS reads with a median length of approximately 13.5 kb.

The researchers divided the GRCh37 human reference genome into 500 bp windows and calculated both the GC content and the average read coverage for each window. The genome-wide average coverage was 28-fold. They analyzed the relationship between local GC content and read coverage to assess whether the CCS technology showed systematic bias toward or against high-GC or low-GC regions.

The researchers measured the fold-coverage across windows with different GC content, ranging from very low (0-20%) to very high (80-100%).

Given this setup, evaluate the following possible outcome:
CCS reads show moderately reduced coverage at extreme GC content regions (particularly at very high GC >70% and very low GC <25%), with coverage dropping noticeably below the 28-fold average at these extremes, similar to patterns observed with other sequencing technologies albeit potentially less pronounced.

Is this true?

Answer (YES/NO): NO